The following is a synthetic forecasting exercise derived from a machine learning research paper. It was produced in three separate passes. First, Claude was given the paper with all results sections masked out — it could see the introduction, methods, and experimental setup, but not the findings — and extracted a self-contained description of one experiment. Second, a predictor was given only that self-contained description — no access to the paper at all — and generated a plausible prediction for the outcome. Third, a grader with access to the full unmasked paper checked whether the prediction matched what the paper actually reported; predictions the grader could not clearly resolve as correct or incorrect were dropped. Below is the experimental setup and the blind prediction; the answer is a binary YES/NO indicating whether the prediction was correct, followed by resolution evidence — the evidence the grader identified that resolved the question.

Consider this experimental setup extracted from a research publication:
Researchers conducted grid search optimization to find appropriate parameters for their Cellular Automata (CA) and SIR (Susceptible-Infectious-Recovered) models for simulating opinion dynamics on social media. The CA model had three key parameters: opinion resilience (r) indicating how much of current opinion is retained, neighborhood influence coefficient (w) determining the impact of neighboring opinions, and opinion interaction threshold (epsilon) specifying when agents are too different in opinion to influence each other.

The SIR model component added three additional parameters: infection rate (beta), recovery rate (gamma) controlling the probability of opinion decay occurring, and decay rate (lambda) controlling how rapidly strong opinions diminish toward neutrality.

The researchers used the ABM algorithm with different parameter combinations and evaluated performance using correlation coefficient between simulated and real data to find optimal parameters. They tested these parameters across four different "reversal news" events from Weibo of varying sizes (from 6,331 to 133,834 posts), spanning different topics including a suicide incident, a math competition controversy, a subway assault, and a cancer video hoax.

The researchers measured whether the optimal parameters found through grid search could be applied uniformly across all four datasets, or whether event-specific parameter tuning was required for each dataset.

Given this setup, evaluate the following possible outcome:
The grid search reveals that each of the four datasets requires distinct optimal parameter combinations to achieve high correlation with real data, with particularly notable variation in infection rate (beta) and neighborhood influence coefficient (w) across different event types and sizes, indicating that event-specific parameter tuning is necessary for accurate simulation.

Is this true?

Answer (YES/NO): NO